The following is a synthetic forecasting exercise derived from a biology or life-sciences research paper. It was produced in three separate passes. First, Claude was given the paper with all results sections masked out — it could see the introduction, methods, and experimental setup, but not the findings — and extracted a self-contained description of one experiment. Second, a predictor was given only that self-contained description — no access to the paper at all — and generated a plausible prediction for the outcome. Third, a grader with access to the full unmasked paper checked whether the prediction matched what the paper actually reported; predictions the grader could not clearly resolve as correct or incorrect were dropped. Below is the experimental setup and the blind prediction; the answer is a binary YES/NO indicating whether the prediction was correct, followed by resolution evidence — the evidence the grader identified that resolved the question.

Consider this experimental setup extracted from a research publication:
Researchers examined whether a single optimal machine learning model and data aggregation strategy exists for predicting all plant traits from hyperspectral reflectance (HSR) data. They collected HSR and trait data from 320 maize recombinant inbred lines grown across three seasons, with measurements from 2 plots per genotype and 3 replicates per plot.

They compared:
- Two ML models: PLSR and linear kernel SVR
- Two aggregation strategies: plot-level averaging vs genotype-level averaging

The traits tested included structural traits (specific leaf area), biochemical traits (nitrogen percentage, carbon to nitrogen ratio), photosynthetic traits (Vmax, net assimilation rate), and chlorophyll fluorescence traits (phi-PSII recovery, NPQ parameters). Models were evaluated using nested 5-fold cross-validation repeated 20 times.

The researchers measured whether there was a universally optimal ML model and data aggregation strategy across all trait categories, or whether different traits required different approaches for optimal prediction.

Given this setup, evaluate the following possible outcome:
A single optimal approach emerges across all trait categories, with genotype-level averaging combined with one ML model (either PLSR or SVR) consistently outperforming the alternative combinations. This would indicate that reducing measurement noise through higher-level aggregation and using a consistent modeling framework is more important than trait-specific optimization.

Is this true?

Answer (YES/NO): NO